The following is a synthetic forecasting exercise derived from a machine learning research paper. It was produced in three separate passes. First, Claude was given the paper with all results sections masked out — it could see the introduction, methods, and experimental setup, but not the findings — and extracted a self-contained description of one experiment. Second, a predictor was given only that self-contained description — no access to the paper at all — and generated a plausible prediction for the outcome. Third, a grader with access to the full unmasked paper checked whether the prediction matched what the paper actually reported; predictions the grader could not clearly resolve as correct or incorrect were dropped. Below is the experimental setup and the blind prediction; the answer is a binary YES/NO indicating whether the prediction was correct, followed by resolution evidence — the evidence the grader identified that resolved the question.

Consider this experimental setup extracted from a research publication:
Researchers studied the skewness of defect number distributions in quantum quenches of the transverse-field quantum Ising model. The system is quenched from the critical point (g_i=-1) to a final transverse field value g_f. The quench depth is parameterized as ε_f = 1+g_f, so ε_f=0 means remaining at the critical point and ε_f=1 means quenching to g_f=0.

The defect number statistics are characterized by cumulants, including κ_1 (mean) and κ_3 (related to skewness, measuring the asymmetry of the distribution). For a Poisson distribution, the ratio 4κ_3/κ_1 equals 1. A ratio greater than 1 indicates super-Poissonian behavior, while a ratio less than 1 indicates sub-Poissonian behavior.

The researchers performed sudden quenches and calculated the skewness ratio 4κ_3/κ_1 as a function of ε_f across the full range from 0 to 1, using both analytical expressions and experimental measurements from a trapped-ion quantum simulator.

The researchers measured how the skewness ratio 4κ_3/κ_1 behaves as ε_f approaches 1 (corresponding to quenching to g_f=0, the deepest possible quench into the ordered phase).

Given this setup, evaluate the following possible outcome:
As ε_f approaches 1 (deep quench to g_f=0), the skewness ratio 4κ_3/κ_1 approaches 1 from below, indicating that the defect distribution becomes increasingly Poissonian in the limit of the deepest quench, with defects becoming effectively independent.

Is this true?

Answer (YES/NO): NO